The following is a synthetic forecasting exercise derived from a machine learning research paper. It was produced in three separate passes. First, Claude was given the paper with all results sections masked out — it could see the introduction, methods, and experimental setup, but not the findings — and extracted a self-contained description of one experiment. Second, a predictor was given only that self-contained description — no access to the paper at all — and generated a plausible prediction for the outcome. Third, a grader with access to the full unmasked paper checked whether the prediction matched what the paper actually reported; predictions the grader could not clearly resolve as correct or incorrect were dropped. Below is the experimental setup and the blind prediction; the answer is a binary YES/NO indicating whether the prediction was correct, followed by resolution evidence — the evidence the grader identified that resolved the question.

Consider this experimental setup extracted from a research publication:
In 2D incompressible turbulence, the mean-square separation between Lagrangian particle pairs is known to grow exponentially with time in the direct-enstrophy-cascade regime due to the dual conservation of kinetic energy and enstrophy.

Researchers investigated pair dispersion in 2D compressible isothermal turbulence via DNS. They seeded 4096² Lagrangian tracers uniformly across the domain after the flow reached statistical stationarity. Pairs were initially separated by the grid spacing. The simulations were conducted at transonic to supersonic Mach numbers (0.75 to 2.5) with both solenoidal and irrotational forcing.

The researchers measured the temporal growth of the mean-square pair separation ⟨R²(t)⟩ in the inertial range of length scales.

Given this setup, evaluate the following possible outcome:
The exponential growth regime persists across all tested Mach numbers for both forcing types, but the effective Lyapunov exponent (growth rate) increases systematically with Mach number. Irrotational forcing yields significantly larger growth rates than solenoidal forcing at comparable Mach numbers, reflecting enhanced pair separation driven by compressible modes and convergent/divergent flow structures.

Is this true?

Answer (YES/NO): NO